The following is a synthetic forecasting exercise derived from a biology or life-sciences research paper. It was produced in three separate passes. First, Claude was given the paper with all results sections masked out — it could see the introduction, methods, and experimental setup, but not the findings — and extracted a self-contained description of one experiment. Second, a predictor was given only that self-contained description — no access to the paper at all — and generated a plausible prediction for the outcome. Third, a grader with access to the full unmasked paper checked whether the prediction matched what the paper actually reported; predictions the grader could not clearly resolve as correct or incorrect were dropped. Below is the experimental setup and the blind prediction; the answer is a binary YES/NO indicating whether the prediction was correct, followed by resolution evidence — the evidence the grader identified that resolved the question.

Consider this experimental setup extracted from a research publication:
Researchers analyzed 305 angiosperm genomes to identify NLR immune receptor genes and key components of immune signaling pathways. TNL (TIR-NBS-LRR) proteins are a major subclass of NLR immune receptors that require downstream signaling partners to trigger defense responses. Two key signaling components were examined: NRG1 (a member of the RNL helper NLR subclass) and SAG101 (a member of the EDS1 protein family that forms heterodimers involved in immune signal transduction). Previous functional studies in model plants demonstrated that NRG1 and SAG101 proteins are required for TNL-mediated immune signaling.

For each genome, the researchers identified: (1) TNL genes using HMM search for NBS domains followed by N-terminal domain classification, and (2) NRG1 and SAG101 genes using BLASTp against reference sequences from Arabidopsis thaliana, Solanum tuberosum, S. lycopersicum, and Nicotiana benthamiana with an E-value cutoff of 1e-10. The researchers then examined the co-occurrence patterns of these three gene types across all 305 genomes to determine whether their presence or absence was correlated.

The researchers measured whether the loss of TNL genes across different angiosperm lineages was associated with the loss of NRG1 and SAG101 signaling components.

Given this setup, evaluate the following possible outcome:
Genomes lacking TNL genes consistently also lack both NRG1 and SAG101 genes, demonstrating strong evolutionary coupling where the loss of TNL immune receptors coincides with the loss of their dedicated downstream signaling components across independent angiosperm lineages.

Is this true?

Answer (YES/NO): NO